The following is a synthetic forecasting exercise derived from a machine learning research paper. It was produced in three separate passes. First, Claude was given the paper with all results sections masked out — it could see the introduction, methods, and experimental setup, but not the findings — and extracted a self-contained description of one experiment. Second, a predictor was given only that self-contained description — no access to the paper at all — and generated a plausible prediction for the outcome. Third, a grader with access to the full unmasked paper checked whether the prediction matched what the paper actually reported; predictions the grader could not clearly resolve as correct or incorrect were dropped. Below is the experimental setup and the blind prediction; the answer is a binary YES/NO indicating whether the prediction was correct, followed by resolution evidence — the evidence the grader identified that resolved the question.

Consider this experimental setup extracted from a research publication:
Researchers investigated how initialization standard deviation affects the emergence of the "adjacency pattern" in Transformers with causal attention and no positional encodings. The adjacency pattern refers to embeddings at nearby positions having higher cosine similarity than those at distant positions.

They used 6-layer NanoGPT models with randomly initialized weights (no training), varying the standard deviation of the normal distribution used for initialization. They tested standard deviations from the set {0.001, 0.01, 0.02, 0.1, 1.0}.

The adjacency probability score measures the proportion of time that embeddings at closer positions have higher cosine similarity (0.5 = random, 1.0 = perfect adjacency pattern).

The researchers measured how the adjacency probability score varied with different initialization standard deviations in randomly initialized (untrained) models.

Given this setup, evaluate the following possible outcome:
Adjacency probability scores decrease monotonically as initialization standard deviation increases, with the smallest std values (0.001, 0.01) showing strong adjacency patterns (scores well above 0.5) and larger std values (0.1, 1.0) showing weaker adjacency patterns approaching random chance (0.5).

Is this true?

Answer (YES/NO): NO